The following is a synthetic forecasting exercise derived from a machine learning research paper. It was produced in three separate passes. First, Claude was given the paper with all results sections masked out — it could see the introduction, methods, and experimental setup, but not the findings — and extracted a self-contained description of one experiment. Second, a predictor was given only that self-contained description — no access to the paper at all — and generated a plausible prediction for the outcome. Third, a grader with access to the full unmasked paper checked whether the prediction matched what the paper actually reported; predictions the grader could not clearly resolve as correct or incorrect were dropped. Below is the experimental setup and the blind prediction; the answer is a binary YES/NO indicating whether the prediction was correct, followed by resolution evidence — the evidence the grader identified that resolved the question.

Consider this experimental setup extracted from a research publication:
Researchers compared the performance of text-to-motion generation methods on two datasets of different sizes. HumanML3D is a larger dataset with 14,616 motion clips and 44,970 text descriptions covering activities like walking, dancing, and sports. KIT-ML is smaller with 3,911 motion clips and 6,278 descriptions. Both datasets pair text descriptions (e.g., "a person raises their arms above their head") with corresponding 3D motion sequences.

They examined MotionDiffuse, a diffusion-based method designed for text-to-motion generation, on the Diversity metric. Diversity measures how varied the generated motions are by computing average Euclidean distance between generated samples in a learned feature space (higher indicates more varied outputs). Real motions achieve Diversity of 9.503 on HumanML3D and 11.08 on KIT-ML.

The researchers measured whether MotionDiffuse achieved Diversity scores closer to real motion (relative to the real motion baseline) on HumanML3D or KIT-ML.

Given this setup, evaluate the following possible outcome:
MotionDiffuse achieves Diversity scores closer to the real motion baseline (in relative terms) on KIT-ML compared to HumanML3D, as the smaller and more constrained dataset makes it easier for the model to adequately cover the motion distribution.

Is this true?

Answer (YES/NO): YES